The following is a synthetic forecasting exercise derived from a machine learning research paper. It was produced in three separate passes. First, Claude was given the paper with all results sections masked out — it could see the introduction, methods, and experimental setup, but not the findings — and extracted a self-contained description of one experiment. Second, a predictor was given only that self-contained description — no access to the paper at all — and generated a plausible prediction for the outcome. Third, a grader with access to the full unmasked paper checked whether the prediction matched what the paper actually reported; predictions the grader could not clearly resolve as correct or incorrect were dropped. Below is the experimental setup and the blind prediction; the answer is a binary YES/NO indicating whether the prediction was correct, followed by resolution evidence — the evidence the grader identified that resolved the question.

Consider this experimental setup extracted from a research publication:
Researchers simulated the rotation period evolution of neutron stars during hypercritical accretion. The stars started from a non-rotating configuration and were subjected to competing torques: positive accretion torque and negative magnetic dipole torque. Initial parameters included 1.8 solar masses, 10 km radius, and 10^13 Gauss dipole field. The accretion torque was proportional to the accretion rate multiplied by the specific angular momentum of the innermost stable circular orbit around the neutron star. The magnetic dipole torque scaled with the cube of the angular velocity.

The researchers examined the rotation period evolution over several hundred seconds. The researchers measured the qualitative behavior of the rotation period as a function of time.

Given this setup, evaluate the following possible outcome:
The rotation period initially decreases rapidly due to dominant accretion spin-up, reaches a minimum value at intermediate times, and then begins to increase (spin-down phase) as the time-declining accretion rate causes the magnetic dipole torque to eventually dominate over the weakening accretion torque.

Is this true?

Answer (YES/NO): YES